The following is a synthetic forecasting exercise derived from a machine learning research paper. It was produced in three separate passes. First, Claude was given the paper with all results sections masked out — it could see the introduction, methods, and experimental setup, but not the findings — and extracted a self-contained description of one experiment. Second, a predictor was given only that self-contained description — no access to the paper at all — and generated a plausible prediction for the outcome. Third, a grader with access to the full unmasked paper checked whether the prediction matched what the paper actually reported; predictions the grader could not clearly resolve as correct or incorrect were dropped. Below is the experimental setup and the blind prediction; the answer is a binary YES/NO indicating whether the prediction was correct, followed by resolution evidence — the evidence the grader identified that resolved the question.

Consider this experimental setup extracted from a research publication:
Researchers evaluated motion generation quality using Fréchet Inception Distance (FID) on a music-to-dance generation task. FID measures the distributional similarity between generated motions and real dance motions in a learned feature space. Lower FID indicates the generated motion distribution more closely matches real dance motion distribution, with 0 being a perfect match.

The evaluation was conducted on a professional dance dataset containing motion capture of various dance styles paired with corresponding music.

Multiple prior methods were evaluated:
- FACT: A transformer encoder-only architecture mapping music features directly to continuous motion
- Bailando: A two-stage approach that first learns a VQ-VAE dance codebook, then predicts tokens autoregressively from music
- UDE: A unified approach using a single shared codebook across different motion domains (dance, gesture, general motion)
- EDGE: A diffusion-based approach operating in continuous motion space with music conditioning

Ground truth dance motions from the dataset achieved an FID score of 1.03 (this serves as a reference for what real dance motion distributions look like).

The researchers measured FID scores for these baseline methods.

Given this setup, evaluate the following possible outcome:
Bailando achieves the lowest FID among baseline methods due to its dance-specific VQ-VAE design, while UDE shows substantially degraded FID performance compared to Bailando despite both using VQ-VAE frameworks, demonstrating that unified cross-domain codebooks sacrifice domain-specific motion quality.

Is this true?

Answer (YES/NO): NO